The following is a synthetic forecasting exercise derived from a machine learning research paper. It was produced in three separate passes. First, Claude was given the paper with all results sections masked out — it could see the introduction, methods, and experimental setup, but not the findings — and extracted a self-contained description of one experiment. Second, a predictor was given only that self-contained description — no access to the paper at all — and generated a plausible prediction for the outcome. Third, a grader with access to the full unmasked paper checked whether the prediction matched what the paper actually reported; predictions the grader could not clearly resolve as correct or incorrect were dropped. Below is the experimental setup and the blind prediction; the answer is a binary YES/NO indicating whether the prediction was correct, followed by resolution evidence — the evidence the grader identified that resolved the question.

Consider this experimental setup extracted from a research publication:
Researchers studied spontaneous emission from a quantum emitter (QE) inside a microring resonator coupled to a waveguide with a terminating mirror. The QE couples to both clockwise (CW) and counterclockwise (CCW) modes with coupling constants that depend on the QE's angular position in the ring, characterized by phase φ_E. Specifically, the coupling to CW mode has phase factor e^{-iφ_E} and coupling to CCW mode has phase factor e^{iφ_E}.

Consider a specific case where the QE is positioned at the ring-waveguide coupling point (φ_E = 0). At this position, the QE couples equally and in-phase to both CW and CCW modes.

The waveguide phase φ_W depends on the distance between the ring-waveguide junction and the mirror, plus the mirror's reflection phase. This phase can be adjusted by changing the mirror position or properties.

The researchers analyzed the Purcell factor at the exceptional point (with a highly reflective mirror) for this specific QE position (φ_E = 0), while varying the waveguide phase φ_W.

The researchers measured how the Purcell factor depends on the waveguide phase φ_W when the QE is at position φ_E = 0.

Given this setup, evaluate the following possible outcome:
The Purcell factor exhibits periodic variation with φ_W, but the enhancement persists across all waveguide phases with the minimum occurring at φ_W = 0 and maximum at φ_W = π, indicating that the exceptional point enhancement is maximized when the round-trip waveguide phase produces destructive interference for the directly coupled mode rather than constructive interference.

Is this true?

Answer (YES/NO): NO